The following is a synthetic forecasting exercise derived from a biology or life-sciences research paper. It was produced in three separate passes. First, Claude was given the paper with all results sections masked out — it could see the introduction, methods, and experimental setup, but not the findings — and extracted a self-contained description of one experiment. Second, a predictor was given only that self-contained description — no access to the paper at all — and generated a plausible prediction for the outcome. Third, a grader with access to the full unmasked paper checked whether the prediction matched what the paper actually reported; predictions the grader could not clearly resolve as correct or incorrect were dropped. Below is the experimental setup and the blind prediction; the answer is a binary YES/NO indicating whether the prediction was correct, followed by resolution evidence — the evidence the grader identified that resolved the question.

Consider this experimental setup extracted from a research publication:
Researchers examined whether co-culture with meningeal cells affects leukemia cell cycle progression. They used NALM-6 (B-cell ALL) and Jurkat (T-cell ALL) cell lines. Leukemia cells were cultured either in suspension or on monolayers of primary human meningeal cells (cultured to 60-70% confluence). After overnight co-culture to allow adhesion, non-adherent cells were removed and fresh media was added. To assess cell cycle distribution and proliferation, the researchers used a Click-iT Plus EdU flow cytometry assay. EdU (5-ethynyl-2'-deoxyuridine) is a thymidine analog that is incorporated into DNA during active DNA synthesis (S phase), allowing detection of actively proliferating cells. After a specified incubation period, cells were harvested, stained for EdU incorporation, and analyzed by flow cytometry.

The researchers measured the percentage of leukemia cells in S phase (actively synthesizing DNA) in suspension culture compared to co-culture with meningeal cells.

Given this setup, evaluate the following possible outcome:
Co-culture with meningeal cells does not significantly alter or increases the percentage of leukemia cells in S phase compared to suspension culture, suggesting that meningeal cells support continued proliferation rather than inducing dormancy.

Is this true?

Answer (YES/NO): NO